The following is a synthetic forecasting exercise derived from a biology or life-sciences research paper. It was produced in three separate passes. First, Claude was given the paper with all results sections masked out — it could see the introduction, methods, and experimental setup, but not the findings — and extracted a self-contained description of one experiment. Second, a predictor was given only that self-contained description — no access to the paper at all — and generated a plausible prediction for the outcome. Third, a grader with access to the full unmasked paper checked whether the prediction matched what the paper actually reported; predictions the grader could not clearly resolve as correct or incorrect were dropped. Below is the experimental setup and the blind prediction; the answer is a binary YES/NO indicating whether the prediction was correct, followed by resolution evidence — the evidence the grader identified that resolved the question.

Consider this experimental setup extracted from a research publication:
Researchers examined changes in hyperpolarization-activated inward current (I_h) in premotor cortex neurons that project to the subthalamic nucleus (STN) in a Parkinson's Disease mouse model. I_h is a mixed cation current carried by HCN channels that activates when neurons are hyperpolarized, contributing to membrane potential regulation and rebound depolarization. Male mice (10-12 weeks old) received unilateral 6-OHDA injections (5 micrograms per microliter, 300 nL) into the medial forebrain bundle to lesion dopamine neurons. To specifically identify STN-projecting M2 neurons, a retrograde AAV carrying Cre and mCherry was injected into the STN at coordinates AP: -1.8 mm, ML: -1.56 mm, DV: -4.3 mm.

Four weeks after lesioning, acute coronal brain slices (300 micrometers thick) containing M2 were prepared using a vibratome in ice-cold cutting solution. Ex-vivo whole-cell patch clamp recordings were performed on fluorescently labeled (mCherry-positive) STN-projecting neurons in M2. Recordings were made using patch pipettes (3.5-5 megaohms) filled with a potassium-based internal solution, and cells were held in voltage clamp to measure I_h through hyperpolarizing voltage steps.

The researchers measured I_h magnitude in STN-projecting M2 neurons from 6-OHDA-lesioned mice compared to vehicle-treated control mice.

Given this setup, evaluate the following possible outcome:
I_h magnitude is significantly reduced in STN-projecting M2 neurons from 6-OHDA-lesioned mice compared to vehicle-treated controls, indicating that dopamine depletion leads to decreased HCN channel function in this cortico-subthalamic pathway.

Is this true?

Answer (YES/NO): NO